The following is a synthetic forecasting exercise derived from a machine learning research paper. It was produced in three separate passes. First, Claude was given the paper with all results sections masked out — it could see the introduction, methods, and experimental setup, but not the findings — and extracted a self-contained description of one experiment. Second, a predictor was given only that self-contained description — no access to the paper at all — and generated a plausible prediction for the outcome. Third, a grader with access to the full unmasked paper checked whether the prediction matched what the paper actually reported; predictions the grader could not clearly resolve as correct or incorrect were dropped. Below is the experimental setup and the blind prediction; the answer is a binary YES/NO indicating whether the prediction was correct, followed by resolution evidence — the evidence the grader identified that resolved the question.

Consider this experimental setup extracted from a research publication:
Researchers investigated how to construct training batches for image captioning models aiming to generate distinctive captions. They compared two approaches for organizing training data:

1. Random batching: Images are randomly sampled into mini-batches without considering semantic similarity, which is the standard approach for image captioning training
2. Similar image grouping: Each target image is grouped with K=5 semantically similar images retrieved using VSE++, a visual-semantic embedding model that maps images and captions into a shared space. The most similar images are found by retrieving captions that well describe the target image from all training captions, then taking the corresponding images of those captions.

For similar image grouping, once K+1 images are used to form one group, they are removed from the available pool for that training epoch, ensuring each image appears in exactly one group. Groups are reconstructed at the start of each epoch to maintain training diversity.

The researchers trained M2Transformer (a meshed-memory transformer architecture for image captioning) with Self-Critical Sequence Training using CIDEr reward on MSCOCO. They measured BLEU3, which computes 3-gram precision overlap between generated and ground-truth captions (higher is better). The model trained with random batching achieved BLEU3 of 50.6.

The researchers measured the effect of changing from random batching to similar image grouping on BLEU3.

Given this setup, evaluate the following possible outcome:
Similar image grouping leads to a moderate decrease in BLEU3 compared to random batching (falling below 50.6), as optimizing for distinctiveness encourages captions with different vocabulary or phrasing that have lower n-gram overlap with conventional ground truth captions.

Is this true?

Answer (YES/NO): NO